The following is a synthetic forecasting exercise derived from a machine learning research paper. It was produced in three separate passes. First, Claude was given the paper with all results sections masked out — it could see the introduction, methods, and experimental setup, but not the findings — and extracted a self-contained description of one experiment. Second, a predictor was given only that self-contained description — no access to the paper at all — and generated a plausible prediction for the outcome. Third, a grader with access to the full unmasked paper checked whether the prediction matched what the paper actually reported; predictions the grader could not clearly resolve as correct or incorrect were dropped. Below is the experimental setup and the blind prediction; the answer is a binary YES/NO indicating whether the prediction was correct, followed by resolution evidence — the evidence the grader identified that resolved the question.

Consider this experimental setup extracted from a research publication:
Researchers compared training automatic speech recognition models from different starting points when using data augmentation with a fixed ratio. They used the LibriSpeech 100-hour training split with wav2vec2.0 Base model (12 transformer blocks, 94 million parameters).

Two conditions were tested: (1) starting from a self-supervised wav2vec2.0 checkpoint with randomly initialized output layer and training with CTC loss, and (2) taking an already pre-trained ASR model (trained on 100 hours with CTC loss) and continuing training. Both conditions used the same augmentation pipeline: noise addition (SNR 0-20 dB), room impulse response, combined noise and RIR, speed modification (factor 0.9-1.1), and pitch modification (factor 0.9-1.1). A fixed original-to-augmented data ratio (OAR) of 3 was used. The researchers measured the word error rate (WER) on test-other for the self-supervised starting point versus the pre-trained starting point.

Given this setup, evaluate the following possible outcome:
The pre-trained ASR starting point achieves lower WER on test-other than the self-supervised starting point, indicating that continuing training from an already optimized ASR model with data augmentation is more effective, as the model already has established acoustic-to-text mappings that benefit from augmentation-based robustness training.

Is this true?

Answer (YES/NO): YES